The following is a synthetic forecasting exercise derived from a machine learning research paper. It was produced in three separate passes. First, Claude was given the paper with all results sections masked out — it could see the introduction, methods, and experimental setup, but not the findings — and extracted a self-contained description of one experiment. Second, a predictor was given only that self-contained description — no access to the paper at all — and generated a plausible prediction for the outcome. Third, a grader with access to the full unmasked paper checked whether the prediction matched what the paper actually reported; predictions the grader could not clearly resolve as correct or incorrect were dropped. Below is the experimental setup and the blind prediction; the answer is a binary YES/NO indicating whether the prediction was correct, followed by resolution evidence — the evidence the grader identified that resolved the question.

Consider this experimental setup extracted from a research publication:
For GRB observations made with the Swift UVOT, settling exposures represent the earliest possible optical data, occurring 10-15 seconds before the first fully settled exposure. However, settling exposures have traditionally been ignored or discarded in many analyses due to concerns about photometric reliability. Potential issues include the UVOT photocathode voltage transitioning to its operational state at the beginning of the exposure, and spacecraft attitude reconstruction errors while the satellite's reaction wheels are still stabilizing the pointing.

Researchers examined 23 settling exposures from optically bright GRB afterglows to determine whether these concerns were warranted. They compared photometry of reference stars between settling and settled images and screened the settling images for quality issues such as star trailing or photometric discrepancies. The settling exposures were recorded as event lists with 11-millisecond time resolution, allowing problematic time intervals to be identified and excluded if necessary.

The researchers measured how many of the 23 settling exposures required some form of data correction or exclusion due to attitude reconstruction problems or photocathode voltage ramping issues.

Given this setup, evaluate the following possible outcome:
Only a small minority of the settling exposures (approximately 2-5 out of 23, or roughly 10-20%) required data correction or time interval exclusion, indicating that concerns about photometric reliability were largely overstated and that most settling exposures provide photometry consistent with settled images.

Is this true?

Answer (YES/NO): YES